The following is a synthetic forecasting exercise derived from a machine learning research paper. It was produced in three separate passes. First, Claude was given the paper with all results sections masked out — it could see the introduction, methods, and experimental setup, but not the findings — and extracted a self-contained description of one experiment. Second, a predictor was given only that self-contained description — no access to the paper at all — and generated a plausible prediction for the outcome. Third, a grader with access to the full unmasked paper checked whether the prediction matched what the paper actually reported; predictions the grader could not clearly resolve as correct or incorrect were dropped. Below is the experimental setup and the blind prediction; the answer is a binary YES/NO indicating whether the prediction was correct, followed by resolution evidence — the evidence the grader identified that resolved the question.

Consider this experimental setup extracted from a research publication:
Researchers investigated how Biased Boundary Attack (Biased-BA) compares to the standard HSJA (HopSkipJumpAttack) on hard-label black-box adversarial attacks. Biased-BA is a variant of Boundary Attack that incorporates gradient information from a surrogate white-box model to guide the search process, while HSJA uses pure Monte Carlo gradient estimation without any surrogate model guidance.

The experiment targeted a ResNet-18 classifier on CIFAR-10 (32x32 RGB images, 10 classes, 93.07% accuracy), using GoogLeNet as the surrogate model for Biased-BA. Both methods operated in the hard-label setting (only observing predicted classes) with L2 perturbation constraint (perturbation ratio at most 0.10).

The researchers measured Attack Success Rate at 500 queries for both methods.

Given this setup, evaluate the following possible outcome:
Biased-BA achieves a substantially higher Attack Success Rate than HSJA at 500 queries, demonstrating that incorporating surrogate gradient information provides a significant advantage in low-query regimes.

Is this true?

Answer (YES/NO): NO